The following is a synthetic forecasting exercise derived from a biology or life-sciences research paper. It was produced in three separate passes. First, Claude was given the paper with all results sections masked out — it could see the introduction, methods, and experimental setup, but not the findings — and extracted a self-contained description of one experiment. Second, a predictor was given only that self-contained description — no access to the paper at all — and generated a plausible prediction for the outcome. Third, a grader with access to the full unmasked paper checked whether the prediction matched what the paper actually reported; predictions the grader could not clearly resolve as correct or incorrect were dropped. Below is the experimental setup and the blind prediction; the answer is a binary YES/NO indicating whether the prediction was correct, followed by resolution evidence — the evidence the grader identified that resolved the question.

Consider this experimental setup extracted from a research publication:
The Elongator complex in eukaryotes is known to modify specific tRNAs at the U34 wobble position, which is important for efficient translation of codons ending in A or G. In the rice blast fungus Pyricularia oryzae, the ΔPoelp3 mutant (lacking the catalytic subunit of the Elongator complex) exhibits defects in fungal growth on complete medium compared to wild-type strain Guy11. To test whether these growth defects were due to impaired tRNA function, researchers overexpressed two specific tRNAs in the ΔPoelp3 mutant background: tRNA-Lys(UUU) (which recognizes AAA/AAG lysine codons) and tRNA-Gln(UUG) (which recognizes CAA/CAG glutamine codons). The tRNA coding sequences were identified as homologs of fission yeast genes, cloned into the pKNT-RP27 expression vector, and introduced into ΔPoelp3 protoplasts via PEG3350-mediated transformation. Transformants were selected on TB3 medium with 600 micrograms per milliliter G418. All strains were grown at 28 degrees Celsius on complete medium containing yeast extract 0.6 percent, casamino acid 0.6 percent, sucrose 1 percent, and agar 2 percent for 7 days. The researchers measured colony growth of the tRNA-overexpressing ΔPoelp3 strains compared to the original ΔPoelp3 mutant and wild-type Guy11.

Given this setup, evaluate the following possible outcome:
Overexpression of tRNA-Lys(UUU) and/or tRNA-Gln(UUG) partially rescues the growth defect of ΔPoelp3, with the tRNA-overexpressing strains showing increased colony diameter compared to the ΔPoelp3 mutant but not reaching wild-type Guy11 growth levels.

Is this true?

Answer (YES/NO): NO